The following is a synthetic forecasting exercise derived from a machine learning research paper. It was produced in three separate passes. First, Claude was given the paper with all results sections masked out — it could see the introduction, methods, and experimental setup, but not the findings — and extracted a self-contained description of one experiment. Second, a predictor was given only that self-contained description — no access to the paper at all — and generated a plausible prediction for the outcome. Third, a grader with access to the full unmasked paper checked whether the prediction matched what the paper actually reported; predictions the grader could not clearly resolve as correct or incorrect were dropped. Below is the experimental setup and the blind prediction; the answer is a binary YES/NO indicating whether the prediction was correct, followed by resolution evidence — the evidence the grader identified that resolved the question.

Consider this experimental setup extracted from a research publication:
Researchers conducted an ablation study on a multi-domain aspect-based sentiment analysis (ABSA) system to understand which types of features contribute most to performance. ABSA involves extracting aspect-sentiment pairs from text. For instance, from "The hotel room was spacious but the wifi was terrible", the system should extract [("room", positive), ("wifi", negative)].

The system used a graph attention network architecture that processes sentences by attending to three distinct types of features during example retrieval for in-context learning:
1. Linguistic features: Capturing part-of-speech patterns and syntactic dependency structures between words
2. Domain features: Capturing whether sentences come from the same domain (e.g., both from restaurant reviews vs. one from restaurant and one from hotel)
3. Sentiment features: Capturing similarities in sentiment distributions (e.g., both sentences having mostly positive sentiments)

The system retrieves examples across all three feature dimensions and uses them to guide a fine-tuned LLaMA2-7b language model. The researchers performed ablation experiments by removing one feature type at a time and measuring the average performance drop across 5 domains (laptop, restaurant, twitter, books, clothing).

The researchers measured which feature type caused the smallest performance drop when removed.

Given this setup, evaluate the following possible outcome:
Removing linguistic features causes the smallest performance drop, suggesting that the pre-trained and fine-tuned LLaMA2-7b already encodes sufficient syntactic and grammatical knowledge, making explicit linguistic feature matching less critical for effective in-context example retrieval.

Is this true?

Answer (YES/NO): NO